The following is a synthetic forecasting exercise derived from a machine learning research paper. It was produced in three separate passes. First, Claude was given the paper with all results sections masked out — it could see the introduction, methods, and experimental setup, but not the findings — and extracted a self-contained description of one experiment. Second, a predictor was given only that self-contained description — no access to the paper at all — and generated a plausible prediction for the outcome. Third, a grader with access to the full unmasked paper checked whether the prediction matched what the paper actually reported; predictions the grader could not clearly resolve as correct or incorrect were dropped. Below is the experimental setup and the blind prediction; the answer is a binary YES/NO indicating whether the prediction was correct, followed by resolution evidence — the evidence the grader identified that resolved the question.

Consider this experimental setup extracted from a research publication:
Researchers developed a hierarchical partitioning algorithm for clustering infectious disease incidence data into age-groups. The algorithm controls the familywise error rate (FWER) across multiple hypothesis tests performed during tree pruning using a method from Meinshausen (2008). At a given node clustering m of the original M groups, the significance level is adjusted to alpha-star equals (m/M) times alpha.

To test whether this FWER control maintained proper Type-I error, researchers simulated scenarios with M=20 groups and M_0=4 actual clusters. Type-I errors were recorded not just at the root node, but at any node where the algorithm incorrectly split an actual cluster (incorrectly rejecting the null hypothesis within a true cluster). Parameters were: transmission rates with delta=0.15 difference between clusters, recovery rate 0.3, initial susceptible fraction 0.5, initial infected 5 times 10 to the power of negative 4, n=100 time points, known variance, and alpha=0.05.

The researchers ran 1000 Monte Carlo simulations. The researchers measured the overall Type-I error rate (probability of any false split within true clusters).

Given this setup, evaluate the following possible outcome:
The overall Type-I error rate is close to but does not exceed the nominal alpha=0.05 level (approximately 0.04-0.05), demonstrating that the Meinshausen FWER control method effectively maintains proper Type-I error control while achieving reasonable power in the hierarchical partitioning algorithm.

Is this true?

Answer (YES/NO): NO